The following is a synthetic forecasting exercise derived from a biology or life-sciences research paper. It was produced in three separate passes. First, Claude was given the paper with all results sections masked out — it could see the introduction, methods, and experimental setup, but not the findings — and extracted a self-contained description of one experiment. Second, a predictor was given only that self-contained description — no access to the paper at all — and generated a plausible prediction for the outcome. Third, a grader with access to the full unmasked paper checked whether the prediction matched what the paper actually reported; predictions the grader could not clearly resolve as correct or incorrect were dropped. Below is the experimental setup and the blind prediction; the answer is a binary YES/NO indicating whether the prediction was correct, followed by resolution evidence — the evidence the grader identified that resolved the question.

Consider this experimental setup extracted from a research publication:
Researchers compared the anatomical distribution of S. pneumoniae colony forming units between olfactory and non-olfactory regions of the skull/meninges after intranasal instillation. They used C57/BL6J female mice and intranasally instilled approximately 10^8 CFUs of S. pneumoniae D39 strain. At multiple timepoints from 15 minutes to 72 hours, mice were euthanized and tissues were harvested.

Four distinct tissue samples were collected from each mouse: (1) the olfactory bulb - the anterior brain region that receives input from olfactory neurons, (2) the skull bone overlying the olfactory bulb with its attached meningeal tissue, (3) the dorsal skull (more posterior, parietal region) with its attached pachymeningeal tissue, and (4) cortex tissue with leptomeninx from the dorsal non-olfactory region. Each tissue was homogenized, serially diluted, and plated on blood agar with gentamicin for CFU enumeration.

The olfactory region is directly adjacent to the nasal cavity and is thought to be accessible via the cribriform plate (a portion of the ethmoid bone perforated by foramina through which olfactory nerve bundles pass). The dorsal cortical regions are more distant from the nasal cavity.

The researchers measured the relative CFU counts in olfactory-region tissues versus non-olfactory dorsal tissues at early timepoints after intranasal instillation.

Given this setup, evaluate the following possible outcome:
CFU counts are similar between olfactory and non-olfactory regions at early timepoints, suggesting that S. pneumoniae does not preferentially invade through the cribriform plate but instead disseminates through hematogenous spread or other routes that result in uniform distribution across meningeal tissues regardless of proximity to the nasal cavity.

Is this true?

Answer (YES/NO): NO